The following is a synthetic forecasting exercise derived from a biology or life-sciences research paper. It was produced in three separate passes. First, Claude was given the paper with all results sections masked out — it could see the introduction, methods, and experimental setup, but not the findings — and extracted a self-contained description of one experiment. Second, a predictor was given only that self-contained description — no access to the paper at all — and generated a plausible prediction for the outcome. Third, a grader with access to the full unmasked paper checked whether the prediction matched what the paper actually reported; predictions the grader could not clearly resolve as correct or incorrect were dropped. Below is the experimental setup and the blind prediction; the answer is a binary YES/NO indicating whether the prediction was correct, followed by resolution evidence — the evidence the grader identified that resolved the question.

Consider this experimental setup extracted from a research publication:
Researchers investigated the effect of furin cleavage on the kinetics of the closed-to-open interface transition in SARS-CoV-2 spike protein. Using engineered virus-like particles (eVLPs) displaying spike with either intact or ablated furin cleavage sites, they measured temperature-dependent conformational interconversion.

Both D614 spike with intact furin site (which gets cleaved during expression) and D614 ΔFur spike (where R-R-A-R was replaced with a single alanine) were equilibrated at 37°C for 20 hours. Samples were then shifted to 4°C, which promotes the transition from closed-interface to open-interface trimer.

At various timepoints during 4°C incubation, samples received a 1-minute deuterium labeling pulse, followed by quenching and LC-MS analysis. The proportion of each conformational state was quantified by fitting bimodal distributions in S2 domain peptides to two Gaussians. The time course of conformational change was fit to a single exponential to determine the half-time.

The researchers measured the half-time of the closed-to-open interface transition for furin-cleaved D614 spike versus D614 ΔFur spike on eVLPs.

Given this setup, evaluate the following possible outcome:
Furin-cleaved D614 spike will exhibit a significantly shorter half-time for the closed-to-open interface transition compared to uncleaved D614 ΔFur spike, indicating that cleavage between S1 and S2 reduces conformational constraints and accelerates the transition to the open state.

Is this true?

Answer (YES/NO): YES